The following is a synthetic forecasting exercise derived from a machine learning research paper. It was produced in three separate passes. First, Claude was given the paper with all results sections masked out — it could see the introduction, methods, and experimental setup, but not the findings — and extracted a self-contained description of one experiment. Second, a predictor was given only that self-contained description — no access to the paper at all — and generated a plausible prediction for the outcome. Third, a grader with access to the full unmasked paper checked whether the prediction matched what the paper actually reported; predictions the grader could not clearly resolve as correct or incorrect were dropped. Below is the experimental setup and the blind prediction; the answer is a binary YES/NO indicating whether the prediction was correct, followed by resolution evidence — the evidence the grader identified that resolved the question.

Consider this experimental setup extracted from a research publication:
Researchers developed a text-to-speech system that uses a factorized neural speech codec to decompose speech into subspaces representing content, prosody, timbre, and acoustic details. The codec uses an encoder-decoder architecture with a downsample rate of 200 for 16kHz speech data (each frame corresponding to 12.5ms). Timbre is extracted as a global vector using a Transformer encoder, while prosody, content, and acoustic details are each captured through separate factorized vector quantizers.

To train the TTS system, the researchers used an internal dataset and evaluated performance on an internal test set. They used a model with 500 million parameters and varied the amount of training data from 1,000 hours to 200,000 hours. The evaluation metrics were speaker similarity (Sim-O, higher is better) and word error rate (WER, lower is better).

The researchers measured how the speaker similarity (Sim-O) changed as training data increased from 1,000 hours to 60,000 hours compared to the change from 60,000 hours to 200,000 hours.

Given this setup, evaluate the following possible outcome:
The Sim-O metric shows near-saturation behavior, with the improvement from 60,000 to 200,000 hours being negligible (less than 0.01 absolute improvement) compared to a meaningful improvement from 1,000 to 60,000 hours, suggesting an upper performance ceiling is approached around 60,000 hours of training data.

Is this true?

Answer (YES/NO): NO